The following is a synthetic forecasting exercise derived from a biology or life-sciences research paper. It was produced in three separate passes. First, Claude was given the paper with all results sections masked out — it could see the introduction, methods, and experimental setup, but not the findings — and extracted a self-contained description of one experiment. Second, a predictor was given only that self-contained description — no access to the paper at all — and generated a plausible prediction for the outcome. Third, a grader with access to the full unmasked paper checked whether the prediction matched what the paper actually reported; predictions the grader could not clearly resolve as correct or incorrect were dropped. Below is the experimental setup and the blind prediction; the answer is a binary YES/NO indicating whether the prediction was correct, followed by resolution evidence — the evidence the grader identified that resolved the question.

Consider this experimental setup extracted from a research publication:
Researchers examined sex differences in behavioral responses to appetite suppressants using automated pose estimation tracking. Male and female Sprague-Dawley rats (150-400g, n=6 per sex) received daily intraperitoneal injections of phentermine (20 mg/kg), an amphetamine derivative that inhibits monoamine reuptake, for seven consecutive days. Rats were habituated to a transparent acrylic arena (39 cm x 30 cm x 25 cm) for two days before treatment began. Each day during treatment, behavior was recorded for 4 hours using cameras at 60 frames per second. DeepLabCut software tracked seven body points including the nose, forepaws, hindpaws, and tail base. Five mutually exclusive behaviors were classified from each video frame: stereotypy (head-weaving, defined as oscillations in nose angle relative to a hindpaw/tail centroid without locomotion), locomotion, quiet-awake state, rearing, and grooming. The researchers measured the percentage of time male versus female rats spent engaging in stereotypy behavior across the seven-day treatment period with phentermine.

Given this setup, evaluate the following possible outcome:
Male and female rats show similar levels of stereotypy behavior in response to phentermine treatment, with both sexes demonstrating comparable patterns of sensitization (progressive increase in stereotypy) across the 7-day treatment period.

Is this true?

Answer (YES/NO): YES